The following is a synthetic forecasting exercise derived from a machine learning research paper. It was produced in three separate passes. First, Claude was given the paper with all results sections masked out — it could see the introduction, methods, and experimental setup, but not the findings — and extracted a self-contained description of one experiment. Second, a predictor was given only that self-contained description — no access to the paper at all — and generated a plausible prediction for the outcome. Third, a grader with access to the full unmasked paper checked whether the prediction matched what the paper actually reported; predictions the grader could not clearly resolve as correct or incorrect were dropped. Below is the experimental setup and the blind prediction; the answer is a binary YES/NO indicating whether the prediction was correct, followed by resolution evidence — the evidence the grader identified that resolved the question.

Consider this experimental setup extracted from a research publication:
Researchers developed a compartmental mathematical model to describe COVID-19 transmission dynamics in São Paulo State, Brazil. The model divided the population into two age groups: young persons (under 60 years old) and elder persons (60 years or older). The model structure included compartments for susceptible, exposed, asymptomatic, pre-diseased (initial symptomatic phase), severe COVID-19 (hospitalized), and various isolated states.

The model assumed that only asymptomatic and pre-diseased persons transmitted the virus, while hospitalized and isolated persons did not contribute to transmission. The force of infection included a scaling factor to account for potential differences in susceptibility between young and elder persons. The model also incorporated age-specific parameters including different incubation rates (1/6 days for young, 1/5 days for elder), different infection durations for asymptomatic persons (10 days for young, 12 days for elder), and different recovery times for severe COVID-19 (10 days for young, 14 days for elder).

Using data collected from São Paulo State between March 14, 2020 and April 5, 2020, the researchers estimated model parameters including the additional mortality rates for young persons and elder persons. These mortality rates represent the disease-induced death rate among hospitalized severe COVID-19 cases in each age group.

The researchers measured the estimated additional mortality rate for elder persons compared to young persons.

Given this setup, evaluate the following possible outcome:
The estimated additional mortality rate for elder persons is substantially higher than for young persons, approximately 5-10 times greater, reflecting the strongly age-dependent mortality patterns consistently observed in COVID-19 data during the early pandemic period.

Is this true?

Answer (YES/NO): YES